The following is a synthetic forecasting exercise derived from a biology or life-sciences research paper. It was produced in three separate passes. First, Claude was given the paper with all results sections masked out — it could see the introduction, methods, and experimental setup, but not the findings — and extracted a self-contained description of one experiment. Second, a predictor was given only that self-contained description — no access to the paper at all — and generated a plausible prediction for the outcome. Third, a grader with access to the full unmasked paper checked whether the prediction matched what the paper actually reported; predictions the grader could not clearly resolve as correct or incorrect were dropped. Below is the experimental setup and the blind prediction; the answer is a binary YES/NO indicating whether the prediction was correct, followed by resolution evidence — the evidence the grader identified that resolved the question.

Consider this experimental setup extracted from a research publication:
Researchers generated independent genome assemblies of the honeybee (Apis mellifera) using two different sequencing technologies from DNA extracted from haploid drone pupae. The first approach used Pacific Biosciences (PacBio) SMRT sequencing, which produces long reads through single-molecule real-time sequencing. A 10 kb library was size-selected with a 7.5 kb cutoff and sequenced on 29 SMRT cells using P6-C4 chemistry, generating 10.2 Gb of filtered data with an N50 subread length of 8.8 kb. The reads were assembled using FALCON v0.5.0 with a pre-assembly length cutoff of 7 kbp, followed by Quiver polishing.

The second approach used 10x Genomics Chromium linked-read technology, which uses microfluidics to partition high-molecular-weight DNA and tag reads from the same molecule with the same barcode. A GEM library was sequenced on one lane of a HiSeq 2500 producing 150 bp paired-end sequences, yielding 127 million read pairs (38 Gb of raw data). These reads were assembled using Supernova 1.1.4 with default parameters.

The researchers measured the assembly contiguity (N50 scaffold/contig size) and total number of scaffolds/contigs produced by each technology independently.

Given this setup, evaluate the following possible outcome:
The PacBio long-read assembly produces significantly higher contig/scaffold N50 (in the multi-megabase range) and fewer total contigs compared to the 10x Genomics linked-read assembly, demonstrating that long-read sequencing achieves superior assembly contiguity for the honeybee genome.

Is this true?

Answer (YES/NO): YES